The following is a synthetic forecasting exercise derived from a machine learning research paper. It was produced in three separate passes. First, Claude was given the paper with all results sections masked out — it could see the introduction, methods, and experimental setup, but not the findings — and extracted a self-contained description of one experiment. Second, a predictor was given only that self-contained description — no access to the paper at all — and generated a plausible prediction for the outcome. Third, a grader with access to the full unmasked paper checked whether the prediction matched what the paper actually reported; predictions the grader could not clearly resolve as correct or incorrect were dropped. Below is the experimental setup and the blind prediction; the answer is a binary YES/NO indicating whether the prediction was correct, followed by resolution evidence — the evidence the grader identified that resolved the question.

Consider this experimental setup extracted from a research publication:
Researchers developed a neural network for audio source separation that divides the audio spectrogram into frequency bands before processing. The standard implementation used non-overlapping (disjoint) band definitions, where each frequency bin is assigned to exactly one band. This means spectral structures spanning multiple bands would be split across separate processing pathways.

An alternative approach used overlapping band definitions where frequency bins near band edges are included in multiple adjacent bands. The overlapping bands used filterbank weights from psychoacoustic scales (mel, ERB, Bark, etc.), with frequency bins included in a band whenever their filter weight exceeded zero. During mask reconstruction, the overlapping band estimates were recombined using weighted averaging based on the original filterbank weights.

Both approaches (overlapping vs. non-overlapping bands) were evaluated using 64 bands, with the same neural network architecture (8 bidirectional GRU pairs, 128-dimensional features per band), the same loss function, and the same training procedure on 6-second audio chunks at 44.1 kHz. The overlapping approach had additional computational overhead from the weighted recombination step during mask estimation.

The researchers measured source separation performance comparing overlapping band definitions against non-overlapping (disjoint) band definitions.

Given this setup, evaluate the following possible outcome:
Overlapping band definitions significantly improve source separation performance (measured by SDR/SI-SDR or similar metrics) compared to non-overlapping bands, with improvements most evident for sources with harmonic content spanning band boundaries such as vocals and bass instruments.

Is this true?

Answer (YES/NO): NO